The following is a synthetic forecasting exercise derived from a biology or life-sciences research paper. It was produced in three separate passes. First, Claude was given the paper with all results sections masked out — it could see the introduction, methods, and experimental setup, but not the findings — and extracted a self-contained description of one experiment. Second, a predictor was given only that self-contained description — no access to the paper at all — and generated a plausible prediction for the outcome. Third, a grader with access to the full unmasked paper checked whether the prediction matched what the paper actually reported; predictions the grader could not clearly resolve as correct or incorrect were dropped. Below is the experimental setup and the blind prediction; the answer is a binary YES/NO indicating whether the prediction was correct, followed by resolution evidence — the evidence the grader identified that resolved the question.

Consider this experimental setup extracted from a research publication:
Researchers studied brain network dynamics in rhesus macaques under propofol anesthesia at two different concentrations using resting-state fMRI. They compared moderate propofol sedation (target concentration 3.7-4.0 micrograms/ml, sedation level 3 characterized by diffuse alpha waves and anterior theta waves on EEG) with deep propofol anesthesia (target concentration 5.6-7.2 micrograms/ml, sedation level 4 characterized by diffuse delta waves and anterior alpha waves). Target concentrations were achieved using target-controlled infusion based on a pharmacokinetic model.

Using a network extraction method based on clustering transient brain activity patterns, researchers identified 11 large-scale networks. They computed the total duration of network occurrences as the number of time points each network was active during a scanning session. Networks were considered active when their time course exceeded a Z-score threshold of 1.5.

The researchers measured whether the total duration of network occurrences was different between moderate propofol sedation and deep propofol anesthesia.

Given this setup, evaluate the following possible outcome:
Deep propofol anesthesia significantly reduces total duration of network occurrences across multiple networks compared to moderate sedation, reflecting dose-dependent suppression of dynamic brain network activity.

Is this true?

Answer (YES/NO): NO